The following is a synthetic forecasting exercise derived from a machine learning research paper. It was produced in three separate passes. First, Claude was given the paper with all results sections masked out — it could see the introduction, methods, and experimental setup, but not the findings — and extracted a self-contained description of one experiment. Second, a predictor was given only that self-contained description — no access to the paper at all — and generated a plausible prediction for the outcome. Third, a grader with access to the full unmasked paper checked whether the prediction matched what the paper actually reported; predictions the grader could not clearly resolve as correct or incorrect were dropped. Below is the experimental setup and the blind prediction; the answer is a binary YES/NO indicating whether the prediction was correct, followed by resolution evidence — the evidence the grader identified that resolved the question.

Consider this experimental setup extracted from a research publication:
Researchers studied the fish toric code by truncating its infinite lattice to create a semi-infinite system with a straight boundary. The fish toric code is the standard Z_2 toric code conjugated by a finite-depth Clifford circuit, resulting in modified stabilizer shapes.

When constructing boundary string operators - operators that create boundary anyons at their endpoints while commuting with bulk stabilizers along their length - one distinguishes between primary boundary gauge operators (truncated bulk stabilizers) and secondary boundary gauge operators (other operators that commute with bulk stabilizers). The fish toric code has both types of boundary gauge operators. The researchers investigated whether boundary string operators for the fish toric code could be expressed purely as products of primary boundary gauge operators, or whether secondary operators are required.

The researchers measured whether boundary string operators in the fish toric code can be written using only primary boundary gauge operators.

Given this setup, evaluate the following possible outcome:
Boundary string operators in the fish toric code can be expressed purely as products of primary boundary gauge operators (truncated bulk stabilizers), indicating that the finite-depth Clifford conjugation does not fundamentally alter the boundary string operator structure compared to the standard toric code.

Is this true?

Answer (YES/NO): YES